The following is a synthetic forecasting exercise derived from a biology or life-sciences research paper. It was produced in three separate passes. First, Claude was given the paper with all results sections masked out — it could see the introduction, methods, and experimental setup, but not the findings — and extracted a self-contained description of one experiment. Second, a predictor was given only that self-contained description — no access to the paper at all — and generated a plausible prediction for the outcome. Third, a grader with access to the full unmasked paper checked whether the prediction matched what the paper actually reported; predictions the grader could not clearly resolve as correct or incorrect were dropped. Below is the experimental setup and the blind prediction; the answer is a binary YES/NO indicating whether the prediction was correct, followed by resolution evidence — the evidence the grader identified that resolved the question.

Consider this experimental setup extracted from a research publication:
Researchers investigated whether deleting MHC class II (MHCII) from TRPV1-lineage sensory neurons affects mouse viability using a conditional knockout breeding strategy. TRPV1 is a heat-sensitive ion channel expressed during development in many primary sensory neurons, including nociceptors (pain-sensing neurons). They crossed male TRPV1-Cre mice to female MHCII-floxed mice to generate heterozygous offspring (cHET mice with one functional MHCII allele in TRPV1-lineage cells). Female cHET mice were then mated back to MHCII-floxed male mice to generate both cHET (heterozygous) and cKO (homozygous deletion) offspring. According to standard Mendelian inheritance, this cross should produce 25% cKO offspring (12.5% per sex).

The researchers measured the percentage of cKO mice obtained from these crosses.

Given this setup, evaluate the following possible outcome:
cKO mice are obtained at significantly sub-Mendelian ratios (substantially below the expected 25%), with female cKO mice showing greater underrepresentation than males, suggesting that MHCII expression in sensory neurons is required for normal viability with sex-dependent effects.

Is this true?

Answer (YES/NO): NO